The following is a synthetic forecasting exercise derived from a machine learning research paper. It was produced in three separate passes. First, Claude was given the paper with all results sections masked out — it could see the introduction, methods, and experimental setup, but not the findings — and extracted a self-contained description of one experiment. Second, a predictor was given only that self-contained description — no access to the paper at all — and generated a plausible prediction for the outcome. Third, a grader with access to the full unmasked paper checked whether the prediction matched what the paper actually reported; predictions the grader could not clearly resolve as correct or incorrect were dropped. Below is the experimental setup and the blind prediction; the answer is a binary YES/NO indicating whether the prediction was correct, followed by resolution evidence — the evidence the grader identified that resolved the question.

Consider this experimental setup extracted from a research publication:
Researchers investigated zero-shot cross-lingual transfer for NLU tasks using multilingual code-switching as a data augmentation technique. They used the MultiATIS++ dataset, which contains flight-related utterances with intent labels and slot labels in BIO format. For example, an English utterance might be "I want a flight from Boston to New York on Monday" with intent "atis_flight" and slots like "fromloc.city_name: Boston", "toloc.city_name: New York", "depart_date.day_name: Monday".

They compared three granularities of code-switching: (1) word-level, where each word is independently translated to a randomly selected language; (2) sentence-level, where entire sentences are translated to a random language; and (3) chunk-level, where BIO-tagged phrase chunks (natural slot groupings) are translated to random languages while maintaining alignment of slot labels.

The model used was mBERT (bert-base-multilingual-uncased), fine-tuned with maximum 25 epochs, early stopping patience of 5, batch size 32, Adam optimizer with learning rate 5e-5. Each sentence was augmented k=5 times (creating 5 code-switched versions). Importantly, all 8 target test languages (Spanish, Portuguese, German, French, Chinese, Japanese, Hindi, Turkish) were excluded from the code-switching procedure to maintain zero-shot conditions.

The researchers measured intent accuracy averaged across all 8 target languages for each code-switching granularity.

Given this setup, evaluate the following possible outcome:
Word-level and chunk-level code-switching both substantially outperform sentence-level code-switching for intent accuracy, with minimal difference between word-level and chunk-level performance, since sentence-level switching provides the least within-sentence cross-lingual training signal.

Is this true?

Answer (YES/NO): NO